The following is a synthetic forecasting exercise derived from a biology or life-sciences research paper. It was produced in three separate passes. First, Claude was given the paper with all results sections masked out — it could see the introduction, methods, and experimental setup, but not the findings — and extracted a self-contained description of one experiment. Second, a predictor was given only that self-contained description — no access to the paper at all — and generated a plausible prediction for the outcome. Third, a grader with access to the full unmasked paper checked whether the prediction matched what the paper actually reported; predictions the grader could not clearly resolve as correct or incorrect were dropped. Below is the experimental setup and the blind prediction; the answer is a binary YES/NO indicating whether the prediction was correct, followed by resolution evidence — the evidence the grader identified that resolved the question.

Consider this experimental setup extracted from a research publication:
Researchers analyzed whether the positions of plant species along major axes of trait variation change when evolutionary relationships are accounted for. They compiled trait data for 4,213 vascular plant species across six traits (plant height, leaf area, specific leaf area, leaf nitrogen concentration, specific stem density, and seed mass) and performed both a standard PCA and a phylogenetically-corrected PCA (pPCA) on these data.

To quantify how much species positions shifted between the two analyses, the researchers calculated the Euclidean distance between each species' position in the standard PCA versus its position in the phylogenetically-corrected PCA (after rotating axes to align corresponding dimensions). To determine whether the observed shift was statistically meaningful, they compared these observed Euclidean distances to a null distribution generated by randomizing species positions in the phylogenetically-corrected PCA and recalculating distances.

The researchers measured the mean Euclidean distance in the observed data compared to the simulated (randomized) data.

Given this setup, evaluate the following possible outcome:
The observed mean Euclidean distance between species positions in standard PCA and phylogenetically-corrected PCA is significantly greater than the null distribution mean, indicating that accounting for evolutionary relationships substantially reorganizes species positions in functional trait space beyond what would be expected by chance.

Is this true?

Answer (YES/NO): NO